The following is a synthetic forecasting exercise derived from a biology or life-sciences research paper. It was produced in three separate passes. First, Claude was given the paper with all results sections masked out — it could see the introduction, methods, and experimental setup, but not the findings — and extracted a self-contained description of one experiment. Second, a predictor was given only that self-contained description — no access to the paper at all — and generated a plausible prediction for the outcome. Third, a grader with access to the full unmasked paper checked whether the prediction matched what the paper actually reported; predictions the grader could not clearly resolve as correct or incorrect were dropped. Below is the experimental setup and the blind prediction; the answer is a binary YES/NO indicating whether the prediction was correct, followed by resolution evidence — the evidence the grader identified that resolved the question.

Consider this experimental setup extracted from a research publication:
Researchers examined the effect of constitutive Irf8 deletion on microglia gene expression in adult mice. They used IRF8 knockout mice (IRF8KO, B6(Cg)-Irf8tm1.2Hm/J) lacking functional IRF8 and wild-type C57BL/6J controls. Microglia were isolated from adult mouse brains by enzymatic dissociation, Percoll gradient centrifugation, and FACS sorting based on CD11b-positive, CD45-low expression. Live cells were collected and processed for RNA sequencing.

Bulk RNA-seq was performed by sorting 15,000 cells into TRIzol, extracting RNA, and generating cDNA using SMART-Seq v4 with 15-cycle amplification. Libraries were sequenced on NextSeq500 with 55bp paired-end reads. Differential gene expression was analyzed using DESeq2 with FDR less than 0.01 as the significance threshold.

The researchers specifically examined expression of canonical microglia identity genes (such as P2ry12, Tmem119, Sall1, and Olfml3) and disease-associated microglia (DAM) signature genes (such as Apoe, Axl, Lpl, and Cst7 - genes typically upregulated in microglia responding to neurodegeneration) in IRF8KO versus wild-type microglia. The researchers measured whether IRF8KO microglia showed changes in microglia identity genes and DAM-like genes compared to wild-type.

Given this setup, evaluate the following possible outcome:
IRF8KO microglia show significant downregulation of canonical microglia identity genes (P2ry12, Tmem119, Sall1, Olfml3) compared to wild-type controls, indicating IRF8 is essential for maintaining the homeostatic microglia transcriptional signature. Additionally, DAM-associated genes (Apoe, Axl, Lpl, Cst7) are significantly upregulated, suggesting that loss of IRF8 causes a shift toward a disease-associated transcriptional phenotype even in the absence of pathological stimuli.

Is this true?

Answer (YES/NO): YES